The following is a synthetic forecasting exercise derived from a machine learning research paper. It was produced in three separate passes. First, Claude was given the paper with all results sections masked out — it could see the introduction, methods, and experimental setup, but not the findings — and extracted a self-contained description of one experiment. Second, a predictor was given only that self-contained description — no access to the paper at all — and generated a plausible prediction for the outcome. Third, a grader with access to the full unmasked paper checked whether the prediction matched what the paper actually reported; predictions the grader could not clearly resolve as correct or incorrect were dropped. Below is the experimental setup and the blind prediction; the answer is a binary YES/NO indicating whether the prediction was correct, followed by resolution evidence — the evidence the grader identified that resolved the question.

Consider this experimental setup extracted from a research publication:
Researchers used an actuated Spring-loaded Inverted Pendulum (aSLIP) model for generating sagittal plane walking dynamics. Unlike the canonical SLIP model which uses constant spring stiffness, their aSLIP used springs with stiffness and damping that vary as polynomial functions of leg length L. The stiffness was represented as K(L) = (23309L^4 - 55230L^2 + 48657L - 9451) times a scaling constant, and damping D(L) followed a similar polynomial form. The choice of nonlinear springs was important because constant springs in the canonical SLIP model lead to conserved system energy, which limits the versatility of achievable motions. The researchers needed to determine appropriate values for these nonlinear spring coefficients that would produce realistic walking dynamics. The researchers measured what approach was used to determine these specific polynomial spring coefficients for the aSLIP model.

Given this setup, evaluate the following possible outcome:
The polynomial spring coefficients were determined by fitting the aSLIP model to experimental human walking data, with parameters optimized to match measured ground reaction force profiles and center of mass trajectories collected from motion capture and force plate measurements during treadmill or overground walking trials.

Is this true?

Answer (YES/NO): NO